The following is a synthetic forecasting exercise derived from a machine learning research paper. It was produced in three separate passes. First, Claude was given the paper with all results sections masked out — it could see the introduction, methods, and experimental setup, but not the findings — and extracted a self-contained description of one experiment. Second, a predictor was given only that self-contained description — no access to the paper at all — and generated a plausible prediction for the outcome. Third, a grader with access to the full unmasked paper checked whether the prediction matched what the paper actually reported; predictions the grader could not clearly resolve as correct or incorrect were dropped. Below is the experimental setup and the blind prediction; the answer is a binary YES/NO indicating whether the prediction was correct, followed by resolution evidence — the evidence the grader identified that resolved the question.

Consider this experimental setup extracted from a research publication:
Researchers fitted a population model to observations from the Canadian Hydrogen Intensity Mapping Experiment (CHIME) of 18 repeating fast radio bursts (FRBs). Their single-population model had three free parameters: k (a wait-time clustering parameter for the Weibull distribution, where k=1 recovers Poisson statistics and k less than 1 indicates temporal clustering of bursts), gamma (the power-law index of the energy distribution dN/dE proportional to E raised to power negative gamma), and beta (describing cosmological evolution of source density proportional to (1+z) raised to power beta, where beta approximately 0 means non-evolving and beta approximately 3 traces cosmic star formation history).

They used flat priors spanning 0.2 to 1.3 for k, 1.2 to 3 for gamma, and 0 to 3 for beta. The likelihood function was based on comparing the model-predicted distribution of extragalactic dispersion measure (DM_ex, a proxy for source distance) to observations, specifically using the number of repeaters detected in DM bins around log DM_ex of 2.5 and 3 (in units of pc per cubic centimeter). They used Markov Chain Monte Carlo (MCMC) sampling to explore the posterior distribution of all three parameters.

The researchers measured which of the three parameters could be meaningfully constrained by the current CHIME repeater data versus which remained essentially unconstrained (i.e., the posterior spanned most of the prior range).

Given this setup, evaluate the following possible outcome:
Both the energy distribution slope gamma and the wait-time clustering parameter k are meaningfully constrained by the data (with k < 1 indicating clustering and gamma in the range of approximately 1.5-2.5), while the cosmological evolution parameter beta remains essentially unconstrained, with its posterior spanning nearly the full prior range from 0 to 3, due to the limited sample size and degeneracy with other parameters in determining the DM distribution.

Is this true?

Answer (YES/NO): NO